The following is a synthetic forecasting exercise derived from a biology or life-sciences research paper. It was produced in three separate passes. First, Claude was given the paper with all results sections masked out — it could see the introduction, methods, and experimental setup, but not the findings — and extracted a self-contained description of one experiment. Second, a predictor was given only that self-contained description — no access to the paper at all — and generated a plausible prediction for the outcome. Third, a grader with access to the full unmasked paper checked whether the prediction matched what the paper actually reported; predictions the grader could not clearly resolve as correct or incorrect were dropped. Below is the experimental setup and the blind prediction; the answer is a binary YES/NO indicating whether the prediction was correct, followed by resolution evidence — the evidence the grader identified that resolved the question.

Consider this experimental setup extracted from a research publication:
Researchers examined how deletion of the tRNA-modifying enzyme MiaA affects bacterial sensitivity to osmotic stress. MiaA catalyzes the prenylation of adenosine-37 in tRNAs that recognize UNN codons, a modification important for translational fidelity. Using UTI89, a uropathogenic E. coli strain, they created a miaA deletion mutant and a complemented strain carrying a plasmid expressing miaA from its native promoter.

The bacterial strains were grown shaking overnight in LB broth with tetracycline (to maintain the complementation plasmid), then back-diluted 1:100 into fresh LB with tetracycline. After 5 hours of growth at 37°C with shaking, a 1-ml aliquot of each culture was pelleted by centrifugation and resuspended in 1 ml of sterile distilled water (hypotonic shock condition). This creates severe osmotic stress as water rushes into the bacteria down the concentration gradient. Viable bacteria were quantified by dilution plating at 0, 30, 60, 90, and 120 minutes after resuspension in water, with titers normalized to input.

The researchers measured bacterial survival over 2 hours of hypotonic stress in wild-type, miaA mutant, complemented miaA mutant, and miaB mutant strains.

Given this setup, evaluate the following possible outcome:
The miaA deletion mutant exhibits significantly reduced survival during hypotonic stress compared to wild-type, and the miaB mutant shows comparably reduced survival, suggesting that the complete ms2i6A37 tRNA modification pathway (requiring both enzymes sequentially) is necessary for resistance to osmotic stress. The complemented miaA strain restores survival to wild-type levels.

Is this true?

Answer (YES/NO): NO